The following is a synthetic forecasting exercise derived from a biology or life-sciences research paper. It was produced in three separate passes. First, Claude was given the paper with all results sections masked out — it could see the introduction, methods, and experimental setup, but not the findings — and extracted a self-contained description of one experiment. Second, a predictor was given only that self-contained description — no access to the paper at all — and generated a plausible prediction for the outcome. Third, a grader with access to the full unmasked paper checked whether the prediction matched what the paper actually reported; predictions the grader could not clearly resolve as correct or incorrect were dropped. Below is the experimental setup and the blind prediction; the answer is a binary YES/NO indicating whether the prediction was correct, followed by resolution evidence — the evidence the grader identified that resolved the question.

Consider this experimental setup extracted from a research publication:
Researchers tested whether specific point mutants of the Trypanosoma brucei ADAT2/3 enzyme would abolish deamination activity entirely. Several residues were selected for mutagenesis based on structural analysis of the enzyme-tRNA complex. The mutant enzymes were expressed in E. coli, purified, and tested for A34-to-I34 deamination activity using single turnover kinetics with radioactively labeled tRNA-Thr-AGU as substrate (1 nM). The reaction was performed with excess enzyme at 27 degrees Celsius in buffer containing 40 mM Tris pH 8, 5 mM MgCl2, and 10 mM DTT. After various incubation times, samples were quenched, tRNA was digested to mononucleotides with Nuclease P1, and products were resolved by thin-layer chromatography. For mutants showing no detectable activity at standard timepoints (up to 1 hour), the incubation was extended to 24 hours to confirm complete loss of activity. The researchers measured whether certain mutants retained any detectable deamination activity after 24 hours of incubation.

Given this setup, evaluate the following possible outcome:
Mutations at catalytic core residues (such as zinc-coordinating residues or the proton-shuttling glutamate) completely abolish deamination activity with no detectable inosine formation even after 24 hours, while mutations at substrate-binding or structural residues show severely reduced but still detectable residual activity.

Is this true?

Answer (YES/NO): NO